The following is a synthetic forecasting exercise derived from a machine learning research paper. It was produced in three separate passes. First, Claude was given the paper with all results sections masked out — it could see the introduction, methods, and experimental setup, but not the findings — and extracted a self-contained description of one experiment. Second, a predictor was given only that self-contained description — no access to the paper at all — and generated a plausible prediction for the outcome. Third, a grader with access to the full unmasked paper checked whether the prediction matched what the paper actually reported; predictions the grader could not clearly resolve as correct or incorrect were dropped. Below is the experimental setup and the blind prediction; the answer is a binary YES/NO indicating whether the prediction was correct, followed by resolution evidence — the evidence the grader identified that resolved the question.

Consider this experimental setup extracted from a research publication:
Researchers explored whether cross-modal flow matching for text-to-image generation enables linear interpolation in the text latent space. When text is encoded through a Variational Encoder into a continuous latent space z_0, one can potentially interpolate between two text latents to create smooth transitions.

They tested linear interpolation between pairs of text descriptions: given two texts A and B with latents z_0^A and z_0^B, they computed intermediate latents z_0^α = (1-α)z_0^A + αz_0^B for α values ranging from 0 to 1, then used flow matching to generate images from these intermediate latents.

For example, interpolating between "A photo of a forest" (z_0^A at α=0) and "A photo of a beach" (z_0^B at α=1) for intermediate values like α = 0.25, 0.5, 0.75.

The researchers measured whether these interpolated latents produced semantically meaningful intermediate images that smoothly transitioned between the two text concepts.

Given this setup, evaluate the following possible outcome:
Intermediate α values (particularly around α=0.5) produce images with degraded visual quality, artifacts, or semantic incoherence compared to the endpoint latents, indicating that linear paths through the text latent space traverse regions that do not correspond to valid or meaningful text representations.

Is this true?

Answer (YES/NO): NO